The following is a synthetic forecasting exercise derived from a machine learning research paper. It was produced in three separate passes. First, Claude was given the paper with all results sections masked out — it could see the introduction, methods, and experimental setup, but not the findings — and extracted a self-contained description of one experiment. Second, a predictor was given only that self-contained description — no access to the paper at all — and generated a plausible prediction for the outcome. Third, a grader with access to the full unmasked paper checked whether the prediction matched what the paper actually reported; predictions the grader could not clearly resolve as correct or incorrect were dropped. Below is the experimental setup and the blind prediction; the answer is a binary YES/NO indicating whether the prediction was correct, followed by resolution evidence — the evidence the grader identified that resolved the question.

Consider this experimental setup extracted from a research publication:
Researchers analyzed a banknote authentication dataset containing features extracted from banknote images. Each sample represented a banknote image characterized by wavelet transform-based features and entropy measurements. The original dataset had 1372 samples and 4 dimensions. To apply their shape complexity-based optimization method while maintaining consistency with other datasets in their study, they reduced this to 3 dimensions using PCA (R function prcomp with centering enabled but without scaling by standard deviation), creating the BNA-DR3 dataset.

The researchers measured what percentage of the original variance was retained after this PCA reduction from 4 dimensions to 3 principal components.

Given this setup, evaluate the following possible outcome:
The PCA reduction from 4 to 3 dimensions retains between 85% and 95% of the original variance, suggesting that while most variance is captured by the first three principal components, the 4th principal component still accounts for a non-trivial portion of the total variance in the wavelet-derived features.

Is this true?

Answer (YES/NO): NO